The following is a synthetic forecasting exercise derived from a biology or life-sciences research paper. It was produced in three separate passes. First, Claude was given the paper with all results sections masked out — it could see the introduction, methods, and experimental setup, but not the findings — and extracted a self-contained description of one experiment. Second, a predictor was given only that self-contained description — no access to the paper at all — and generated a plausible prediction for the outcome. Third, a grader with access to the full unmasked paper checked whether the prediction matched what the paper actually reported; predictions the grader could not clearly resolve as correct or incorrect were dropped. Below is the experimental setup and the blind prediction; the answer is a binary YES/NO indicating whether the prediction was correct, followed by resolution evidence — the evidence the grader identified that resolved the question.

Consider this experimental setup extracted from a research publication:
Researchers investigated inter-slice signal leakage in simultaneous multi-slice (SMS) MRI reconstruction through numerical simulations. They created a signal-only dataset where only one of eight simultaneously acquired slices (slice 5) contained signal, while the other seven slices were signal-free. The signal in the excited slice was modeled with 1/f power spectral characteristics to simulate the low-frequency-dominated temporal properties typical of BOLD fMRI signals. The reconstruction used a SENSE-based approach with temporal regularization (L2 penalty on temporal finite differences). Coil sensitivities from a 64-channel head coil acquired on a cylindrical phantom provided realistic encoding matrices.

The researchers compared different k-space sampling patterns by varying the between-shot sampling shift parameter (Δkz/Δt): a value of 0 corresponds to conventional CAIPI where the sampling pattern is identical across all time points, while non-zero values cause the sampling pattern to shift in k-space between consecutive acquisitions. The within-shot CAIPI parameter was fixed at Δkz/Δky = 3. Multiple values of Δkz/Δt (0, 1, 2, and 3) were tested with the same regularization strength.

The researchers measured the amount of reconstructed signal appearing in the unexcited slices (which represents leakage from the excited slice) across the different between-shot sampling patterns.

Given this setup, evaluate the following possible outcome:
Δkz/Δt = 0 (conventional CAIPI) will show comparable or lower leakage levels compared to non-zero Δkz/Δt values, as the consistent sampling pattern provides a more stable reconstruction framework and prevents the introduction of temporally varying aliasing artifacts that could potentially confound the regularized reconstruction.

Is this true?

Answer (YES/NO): YES